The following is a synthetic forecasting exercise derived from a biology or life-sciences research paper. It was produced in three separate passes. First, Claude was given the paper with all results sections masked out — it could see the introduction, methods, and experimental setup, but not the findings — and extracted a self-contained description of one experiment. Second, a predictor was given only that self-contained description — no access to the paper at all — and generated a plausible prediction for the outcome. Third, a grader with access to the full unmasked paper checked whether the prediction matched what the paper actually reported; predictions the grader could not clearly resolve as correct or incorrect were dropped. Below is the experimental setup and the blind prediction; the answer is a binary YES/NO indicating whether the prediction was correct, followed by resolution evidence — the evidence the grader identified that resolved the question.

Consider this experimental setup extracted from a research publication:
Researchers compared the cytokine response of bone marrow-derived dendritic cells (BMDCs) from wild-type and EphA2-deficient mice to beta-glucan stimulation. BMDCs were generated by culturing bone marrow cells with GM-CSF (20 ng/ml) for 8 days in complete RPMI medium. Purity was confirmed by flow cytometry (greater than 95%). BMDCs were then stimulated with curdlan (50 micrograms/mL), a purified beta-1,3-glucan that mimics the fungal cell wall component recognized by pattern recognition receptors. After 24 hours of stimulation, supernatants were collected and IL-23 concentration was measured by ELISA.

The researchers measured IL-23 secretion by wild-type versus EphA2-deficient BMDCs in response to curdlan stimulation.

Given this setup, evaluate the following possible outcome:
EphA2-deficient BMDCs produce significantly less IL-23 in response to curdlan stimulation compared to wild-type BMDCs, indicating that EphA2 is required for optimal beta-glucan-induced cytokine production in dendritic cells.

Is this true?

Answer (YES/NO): NO